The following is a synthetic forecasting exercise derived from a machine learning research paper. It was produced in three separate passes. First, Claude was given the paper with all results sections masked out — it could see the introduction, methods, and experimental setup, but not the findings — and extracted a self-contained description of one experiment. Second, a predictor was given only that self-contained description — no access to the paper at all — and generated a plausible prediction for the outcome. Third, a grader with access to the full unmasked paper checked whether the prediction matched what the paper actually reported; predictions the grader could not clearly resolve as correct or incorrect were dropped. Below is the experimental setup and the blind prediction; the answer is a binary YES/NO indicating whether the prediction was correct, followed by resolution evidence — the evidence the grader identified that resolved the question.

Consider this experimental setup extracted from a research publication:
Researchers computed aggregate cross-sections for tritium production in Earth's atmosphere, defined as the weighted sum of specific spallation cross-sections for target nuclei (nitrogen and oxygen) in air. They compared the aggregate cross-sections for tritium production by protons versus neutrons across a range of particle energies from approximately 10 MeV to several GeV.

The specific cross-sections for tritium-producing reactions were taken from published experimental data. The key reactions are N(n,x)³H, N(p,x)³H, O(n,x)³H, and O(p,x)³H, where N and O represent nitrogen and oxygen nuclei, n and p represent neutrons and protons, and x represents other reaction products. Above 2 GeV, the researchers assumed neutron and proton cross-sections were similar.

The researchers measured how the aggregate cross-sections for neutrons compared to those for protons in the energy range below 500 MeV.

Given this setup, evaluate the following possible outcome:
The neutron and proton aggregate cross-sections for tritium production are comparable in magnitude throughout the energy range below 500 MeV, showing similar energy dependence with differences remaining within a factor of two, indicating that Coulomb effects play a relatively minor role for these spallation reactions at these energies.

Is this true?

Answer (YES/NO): NO